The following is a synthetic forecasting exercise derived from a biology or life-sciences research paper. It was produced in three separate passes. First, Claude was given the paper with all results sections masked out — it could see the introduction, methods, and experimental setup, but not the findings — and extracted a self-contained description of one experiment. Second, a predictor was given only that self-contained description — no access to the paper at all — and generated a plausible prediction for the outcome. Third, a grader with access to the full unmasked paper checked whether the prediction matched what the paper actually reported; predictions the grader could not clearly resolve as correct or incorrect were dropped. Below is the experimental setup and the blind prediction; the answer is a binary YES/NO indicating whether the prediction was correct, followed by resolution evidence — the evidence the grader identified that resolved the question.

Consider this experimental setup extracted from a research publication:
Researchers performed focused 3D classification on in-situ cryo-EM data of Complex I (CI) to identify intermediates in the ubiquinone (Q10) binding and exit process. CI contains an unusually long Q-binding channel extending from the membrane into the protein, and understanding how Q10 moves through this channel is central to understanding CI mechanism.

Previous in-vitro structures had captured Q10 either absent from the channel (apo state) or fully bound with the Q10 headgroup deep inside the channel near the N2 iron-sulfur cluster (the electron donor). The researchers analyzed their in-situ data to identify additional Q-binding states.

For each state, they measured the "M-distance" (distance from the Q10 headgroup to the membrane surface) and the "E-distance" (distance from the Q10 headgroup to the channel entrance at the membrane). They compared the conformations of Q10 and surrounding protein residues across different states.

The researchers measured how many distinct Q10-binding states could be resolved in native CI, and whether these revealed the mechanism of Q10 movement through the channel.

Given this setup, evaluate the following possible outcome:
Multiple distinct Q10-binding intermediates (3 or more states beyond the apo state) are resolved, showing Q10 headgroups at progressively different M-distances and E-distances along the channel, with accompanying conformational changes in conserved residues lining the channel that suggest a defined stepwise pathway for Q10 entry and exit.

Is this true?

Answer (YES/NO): YES